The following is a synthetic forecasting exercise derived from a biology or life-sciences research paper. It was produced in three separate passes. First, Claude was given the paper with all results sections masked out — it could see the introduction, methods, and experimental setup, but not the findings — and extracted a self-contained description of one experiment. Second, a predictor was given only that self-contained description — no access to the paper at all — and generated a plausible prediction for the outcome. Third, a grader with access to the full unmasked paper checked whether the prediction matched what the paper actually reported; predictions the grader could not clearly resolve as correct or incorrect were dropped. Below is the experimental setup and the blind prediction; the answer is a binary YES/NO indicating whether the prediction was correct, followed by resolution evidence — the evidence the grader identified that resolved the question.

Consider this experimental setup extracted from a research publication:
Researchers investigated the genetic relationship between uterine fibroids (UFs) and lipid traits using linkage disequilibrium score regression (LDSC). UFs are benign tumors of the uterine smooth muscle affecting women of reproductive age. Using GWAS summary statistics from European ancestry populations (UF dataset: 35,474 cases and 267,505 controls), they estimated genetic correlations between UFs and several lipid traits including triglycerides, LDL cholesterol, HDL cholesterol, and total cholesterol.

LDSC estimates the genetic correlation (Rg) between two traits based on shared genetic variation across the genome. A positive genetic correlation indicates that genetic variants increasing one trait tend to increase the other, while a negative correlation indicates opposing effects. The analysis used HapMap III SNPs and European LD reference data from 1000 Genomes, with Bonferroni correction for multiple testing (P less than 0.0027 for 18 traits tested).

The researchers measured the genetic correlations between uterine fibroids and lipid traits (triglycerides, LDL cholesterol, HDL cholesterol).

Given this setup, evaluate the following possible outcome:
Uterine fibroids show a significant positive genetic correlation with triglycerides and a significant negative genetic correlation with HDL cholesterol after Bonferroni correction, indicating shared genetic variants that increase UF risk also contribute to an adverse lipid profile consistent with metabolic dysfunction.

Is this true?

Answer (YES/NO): YES